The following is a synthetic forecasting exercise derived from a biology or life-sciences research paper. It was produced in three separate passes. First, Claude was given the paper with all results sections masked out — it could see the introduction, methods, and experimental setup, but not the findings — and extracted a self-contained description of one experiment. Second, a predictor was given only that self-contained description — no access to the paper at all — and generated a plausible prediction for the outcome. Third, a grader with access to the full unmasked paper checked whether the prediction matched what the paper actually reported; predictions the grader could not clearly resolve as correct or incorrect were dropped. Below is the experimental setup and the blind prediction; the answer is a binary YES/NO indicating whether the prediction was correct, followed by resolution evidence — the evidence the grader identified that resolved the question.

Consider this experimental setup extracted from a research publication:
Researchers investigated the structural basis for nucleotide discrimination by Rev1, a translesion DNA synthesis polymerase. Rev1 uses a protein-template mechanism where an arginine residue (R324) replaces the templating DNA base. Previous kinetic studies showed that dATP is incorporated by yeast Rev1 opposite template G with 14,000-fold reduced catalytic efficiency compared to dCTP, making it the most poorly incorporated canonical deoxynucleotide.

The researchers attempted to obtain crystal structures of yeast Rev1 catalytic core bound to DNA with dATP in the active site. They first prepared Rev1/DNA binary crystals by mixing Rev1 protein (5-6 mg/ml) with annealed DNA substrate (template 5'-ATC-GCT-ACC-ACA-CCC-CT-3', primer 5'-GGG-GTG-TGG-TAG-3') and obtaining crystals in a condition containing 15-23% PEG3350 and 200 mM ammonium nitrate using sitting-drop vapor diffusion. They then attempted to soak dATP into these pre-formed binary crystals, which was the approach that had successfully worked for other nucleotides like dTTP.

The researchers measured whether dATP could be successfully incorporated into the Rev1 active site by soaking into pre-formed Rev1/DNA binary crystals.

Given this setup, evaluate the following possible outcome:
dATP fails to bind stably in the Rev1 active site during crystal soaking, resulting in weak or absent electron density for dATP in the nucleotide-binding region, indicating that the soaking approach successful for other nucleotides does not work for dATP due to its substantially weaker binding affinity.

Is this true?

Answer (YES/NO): YES